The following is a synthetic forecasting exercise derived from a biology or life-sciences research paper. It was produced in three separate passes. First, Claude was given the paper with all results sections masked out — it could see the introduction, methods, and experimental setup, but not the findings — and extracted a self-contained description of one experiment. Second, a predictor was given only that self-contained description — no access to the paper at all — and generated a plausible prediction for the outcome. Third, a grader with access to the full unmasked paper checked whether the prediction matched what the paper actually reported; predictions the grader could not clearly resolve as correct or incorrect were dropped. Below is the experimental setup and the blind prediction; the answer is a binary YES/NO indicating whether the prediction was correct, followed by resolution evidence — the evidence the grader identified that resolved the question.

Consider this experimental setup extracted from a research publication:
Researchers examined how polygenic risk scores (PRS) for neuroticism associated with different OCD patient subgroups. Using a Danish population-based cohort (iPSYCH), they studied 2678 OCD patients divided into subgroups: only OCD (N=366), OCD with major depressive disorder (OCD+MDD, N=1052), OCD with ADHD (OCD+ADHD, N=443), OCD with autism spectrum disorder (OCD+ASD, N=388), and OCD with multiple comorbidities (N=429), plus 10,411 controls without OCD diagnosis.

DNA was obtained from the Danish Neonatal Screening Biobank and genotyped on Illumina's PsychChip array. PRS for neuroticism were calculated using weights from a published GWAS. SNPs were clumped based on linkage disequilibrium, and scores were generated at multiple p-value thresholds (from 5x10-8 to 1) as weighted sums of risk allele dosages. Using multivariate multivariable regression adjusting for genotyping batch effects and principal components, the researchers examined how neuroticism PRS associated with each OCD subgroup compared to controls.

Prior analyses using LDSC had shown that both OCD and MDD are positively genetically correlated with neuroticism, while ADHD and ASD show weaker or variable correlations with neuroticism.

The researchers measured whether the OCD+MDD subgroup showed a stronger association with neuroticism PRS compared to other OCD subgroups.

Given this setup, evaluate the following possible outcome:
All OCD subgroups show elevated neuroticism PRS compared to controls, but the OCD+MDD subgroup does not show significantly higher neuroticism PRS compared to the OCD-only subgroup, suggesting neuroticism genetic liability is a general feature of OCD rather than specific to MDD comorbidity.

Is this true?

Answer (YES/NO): YES